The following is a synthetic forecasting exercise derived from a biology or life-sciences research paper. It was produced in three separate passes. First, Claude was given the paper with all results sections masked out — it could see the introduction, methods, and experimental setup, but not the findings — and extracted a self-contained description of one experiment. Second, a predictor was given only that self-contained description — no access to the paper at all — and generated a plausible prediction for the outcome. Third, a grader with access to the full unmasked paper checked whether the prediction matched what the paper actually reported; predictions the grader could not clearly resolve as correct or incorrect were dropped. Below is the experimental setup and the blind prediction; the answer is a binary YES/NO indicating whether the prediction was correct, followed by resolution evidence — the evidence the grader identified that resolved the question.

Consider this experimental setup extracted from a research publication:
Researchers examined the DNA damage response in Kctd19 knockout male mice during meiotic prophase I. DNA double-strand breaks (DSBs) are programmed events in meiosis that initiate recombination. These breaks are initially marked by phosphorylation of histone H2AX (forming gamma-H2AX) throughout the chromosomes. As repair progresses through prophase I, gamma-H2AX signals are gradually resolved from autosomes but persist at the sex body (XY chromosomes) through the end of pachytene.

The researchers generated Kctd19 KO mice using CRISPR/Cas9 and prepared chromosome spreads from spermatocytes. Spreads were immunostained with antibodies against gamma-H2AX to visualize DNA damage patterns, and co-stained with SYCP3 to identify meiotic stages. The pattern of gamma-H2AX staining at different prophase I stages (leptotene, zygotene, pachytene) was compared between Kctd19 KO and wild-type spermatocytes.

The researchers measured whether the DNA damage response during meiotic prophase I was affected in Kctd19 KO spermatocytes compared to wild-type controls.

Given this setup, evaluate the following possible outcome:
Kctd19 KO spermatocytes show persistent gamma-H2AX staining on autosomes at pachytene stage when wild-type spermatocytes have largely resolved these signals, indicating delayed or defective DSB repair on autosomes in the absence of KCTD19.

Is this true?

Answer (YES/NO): NO